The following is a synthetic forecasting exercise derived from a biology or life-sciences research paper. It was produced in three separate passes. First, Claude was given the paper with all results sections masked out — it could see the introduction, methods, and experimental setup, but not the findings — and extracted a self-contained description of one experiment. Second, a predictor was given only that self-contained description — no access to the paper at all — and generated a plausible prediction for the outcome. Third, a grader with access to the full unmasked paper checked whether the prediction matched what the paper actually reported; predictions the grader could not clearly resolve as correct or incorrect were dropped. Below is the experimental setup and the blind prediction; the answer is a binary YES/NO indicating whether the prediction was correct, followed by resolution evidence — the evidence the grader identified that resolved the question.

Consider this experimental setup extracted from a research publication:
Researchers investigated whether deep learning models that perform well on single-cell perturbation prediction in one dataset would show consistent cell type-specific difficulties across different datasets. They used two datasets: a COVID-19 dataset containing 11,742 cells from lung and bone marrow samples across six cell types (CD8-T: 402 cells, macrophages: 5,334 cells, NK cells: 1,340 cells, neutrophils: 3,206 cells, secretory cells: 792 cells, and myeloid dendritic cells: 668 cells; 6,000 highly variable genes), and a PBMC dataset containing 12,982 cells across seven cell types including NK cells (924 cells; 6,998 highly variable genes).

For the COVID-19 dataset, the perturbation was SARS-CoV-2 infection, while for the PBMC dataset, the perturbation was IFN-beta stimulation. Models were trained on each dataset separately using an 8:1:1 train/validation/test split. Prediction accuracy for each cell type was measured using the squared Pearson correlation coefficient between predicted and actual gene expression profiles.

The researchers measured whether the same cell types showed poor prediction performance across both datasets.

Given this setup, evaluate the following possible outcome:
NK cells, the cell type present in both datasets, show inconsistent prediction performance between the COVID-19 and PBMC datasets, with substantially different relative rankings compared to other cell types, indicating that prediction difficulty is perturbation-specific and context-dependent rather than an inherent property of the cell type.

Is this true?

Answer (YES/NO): NO